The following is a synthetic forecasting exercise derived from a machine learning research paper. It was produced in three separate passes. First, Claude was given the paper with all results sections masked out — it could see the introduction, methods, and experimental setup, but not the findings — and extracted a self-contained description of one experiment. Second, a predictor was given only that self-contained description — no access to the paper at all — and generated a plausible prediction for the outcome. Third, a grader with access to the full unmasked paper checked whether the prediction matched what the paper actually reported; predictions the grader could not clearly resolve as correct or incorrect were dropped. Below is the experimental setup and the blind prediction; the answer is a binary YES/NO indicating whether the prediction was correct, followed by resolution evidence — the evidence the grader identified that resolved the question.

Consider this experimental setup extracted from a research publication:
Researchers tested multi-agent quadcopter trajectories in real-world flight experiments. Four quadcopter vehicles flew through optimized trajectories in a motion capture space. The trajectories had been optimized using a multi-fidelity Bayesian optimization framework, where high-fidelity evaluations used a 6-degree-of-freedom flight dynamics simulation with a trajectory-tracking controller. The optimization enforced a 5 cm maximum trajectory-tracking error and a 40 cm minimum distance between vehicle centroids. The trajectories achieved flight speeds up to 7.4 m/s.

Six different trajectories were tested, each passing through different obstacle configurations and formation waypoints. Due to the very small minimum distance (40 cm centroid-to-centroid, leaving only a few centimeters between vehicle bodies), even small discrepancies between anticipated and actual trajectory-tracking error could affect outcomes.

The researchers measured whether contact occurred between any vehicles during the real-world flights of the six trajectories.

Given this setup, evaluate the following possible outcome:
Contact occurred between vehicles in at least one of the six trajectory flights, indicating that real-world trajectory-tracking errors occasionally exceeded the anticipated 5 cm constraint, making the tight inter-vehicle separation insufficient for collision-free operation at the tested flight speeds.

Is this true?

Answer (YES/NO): YES